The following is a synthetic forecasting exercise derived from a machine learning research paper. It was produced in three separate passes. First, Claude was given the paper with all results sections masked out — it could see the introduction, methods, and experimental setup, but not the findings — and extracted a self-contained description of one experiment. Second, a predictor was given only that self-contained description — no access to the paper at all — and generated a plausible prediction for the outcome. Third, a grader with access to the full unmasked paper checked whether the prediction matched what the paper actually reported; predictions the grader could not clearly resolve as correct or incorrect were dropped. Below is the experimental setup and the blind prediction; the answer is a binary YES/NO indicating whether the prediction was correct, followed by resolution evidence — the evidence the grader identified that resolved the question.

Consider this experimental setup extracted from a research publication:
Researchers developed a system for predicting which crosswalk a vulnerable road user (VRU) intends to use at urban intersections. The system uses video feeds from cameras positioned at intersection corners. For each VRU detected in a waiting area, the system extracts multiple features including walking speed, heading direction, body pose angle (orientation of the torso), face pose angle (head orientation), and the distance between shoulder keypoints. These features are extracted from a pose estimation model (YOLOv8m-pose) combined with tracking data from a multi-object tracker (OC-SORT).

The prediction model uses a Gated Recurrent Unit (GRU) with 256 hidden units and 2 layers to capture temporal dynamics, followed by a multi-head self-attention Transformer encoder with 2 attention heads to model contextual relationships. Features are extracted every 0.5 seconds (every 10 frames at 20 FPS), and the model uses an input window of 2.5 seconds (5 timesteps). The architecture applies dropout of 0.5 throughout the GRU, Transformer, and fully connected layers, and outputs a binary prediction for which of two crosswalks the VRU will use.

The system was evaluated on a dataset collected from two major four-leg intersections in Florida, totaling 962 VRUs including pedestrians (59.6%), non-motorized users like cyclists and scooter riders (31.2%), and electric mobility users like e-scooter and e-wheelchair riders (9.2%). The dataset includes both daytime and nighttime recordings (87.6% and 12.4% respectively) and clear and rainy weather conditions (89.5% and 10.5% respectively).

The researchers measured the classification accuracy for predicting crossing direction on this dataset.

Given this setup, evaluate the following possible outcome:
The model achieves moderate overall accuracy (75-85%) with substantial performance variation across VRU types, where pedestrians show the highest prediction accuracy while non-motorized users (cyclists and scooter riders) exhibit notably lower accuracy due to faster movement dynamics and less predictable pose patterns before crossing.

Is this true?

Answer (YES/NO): NO